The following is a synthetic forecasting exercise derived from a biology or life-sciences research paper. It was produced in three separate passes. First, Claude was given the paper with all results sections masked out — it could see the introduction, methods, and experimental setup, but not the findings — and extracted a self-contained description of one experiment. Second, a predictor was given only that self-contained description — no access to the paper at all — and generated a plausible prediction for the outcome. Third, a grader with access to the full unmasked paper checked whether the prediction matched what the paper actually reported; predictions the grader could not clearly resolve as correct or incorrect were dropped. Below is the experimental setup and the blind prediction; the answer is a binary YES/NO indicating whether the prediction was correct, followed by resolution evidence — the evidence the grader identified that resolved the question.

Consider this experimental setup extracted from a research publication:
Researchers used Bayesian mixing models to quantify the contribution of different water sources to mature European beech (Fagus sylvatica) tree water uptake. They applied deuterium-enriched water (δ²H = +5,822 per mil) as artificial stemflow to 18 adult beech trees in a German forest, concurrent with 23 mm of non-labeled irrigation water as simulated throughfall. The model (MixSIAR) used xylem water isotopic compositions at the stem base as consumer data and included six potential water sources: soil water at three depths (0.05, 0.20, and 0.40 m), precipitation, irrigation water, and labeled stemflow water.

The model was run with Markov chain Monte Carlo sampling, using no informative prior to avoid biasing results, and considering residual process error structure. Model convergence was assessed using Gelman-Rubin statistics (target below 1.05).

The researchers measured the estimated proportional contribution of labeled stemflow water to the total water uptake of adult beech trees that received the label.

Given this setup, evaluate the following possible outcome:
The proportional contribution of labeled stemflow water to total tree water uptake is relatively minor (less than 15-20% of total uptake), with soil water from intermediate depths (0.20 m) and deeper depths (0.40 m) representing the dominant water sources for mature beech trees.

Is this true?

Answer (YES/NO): YES